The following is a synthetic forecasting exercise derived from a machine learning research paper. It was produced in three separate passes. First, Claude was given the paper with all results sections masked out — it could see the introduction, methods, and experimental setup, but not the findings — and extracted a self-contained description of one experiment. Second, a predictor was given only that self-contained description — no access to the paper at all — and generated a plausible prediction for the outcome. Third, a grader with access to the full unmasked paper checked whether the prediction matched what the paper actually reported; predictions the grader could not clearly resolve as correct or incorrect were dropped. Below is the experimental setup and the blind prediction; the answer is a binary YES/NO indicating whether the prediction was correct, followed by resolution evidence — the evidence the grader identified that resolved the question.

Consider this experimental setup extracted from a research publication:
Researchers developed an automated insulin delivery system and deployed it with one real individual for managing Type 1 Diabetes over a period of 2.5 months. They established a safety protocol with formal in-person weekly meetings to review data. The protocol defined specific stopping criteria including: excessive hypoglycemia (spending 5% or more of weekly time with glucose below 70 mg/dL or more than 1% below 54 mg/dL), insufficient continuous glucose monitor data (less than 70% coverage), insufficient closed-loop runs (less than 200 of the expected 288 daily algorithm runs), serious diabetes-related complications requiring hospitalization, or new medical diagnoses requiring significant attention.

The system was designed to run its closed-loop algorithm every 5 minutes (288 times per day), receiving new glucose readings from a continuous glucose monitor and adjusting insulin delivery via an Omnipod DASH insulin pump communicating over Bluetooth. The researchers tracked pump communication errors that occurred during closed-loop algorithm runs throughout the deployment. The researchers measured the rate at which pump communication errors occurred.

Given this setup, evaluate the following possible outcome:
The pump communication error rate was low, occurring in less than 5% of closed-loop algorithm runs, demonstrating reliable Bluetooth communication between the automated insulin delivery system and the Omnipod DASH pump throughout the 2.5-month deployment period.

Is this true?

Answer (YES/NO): YES